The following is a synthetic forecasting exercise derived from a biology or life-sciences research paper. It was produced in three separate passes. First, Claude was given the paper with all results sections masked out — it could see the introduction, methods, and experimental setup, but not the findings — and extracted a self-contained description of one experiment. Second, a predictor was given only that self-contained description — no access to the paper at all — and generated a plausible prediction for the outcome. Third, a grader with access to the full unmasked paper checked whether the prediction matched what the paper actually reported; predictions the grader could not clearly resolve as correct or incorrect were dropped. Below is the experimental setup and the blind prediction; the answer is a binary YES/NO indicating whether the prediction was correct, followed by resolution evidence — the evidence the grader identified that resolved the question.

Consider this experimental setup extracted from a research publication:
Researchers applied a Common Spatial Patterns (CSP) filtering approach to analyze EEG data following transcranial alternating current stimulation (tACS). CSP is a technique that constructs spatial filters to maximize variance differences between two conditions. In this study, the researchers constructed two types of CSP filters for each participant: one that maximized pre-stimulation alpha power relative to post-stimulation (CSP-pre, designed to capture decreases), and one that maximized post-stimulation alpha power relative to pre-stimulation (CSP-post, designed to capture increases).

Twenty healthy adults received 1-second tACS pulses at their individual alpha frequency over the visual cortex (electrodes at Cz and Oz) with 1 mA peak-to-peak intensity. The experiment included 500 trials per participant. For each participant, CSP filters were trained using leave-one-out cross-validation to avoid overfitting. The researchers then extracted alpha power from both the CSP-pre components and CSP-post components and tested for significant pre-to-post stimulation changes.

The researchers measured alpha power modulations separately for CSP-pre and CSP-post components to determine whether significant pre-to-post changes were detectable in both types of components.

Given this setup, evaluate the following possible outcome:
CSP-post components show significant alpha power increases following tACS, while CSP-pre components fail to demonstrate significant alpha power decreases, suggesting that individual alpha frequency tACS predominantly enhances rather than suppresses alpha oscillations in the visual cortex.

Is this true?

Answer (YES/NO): NO